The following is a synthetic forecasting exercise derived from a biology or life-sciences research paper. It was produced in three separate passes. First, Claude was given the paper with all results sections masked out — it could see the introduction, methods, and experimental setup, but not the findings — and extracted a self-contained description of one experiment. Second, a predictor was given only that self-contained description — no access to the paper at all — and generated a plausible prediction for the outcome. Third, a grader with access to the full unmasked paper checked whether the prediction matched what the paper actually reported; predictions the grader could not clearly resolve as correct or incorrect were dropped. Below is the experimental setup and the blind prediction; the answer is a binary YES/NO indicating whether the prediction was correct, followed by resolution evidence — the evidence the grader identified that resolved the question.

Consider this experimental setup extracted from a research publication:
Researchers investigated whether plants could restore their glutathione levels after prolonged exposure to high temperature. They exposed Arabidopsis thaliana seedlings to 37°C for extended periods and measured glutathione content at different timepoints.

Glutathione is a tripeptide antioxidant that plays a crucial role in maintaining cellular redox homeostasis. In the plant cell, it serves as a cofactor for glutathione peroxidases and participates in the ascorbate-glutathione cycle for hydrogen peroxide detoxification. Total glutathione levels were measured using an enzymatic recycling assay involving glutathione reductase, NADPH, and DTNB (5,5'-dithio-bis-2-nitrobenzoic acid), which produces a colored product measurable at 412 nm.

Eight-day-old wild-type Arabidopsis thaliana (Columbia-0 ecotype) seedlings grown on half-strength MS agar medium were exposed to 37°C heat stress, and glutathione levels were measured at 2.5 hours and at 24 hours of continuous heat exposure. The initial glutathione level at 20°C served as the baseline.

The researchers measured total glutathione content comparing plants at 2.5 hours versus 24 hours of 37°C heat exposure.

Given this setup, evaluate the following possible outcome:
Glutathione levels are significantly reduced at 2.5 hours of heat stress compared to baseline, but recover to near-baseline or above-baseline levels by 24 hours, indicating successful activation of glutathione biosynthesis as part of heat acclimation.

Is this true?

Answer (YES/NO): NO